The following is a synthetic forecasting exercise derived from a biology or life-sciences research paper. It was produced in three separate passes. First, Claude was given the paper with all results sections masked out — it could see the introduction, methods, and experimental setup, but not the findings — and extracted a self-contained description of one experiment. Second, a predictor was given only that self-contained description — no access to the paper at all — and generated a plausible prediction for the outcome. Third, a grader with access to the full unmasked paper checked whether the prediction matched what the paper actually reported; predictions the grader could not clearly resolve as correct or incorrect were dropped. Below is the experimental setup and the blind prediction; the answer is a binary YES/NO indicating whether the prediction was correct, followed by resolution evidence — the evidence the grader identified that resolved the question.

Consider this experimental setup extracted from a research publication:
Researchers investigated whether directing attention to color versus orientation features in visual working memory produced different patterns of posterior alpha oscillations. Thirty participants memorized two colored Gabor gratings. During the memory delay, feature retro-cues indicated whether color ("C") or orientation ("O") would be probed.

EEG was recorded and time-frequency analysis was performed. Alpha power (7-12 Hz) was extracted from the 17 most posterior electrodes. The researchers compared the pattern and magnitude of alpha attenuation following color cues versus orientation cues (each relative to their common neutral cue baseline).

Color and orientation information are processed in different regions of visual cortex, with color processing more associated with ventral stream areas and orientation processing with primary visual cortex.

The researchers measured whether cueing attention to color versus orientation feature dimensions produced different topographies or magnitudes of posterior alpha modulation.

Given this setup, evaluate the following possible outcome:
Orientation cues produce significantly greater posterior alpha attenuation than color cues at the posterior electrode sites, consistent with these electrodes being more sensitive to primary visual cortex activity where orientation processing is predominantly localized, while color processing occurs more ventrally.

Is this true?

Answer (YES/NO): NO